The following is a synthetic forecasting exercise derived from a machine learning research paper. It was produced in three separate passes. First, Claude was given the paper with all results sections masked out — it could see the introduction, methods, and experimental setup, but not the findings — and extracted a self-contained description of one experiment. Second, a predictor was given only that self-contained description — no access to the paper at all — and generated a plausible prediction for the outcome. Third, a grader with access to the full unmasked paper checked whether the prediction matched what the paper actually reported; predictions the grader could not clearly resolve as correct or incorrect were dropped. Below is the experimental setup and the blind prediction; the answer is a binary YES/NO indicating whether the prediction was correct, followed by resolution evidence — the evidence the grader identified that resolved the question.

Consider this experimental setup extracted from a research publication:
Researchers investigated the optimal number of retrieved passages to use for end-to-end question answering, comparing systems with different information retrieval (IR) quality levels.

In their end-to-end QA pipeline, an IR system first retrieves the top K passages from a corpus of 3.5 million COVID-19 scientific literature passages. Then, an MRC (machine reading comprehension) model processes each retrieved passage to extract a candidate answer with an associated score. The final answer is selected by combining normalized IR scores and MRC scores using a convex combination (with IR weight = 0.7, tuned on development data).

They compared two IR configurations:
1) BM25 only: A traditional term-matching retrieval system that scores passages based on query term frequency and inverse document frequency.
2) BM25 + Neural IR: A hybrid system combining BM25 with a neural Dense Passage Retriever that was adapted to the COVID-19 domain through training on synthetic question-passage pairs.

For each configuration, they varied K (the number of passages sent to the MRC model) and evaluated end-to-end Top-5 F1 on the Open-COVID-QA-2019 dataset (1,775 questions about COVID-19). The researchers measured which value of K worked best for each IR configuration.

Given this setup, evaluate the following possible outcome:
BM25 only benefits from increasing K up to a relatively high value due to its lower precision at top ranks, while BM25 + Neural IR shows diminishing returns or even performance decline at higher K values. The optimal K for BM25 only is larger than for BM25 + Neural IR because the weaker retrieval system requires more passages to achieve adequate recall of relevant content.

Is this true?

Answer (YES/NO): YES